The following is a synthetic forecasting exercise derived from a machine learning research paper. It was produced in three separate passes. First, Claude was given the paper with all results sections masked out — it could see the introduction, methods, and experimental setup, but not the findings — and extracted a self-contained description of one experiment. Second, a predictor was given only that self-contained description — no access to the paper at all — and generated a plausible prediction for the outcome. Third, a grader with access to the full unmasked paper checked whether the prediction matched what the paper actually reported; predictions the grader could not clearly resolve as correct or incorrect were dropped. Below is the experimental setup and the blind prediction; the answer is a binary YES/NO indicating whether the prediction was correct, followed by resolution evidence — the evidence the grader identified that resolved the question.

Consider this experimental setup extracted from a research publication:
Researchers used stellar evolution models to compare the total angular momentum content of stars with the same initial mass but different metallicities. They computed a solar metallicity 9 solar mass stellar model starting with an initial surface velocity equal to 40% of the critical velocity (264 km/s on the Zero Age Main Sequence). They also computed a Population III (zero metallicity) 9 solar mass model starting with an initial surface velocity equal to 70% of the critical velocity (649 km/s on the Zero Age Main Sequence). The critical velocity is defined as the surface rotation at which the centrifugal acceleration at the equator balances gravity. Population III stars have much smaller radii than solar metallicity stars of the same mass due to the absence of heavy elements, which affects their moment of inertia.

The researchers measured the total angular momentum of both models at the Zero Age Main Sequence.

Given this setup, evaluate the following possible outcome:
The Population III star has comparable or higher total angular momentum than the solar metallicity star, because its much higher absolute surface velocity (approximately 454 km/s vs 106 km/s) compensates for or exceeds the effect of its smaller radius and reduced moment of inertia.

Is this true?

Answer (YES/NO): NO